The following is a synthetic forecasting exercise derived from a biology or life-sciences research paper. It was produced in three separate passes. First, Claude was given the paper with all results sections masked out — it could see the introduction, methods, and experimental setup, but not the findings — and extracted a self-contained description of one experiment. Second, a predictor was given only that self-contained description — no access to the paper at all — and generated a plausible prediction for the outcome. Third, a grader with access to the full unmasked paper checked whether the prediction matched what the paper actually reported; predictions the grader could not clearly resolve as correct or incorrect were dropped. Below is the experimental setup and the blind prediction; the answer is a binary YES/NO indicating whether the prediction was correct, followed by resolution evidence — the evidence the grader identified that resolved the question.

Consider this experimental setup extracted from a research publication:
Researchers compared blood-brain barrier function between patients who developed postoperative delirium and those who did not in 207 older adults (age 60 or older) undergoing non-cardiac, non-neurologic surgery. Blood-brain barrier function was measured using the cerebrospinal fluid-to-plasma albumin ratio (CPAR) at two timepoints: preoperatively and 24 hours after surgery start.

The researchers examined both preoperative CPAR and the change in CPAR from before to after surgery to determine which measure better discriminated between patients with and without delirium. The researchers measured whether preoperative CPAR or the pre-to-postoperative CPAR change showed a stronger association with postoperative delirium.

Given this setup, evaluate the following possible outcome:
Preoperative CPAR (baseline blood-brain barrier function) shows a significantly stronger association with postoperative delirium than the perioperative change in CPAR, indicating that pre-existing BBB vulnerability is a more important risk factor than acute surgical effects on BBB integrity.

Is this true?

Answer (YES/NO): NO